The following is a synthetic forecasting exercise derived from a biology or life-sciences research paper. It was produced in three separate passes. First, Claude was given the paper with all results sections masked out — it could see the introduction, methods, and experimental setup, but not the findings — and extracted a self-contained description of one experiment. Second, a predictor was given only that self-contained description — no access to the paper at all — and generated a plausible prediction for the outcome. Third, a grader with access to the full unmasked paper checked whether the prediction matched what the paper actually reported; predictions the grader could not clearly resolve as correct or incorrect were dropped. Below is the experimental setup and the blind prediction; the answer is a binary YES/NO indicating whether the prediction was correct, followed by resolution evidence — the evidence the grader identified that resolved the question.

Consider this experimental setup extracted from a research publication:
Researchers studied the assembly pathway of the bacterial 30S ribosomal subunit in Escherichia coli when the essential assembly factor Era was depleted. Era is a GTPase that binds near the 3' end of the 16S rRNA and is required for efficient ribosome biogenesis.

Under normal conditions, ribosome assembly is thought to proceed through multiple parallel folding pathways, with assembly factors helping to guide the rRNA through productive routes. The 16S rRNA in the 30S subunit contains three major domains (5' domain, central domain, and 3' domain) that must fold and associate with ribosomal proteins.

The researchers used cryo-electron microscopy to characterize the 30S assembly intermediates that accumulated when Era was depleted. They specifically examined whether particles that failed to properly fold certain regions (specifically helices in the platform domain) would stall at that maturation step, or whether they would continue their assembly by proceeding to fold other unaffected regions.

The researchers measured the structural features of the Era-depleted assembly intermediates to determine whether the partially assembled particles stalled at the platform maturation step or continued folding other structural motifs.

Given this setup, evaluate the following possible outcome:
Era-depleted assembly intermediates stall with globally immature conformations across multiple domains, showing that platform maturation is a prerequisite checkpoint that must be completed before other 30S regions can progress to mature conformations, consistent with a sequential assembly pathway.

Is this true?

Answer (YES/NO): NO